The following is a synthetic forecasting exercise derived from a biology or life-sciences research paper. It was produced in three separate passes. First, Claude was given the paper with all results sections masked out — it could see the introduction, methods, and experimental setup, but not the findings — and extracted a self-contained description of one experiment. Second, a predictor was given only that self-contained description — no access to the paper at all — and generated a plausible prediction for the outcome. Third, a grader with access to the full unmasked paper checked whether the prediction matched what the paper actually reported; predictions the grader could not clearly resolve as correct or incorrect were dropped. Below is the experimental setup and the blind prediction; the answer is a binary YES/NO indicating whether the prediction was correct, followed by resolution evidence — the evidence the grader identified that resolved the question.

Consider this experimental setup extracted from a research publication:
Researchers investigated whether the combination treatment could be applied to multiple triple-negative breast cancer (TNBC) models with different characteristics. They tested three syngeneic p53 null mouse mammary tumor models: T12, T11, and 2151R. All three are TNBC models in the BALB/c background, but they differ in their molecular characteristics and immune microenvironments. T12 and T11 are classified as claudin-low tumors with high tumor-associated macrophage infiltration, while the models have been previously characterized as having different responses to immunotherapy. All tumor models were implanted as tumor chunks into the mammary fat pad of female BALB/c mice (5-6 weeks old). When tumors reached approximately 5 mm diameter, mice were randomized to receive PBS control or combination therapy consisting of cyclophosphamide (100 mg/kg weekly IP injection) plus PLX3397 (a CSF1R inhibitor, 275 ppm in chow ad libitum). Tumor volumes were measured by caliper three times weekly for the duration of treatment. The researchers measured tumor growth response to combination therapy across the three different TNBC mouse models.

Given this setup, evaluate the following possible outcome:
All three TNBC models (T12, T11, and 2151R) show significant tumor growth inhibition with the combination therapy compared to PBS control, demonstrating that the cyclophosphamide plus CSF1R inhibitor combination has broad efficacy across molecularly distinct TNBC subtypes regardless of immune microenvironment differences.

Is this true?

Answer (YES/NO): NO